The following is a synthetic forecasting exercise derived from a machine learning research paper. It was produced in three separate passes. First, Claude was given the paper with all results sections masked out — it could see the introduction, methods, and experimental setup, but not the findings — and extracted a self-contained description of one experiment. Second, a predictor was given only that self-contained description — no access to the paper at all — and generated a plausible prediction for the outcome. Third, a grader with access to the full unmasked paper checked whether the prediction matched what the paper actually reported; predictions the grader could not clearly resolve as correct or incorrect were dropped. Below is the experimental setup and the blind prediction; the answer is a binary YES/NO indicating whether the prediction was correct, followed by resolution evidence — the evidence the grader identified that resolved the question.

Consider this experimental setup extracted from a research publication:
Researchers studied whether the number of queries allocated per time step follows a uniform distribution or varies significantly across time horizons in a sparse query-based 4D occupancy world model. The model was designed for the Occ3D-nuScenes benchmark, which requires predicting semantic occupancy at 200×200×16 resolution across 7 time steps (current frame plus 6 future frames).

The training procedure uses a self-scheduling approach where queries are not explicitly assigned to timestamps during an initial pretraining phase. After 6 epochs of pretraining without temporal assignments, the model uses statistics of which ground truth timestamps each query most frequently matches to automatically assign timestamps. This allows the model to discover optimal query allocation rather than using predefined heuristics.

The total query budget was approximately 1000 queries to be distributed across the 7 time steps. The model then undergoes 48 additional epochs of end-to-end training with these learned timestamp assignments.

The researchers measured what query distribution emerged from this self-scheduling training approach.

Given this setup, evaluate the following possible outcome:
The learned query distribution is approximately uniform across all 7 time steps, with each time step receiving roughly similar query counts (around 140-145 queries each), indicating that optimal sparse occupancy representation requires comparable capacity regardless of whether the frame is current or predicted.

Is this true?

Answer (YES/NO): NO